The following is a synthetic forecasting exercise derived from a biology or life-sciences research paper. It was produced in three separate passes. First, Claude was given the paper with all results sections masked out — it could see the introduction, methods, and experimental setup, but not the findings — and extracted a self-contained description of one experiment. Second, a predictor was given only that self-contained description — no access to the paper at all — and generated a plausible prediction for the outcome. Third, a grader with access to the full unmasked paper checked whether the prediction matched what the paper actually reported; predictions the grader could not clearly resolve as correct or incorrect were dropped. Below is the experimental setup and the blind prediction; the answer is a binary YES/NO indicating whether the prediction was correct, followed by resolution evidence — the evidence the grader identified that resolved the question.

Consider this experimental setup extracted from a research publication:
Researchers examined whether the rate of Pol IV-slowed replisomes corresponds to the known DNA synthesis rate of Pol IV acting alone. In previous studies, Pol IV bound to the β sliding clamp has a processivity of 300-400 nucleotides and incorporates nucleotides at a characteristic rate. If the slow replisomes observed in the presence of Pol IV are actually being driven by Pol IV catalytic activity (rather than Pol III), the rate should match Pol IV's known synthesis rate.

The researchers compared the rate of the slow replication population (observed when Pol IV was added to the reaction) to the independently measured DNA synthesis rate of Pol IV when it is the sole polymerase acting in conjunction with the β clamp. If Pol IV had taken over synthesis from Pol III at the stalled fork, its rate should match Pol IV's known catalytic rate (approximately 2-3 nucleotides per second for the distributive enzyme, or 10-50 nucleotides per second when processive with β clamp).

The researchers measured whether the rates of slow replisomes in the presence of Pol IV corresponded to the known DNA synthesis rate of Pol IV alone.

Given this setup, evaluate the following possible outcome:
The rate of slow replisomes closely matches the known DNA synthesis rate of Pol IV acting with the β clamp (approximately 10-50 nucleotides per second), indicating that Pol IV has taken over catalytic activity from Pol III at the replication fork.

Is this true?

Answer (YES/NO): NO